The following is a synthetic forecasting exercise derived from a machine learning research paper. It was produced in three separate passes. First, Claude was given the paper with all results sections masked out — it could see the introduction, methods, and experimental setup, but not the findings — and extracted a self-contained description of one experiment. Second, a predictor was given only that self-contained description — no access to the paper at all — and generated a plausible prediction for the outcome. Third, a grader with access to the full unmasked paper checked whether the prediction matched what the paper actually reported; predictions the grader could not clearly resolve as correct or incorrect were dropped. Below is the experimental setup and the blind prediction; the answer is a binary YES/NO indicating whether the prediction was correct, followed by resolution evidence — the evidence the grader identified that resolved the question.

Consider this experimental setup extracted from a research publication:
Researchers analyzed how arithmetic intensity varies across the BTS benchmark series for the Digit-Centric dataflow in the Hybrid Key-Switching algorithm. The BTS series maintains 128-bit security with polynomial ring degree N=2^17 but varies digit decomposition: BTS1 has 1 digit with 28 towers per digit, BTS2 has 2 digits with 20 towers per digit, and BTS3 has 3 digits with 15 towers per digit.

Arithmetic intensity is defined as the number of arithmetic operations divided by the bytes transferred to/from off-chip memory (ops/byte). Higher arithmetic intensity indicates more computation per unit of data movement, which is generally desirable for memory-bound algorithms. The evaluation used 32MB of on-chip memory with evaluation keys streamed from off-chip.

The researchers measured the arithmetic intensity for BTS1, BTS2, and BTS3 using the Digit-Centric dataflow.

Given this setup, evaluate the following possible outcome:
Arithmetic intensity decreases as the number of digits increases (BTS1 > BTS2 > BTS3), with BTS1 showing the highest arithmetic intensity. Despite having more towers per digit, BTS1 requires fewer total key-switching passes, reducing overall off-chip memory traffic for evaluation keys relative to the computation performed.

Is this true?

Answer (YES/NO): YES